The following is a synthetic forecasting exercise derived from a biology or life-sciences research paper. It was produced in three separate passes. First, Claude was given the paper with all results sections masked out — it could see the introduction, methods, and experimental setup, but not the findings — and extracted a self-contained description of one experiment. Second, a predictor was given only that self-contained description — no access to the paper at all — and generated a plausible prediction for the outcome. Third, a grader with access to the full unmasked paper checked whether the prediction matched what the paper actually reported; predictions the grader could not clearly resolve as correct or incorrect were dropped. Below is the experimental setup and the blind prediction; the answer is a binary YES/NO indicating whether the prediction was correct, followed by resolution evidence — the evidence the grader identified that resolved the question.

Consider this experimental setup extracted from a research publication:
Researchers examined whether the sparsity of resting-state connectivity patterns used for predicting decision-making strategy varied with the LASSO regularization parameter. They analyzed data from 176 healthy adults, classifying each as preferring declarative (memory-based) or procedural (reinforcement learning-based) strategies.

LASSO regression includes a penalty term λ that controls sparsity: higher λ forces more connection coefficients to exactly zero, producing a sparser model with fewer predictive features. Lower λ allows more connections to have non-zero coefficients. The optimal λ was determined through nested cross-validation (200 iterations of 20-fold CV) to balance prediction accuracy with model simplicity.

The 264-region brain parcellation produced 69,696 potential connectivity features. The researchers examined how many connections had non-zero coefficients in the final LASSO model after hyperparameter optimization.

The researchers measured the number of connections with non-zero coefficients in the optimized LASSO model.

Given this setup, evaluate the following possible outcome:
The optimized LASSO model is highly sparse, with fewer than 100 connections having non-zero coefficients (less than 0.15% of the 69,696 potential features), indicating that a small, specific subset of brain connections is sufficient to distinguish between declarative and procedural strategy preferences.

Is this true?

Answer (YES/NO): YES